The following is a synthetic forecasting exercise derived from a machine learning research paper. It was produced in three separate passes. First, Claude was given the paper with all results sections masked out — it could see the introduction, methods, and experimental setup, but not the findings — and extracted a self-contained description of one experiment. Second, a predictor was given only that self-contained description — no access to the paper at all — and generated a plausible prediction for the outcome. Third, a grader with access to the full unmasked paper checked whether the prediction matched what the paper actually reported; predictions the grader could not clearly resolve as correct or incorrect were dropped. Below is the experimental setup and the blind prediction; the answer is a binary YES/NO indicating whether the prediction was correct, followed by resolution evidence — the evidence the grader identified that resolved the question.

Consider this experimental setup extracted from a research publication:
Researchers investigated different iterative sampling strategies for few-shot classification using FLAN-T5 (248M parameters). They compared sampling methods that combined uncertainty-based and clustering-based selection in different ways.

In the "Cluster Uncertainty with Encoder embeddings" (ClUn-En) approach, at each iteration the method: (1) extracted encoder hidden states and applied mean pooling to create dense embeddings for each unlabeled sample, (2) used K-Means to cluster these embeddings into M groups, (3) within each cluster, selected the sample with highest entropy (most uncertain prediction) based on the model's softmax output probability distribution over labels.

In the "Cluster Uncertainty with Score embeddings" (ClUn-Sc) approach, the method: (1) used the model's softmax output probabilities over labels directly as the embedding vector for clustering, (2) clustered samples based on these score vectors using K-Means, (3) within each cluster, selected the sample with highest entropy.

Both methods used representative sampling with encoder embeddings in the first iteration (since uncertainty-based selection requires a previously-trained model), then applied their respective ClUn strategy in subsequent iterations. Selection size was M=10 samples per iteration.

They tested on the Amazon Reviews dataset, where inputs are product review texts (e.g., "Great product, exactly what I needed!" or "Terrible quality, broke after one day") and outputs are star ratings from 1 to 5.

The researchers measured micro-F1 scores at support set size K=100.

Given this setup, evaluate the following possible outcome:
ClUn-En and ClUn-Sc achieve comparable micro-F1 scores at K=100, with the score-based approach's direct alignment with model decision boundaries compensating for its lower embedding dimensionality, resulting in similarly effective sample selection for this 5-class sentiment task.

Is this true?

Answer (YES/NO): YES